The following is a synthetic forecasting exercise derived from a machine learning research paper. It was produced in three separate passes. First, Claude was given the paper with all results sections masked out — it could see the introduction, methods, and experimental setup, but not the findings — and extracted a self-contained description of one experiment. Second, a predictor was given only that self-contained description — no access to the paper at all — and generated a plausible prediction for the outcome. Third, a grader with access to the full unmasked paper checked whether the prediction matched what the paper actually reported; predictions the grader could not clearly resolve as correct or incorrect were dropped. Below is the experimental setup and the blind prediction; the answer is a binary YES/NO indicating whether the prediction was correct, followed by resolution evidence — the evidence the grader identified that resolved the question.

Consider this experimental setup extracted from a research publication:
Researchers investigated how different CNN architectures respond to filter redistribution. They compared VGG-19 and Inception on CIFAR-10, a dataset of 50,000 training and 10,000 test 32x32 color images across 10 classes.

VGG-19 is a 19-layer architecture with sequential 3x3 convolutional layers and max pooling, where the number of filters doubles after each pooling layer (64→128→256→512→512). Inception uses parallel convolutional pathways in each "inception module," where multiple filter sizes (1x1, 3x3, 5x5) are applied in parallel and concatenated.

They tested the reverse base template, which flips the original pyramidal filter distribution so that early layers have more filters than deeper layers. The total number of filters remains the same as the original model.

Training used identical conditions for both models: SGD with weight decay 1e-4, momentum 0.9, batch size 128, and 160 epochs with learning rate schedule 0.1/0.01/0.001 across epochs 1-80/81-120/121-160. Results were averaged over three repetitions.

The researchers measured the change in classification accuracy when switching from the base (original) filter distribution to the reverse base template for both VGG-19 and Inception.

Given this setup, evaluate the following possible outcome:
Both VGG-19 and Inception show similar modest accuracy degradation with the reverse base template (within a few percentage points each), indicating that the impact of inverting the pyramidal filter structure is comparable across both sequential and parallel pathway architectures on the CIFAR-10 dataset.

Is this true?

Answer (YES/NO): NO